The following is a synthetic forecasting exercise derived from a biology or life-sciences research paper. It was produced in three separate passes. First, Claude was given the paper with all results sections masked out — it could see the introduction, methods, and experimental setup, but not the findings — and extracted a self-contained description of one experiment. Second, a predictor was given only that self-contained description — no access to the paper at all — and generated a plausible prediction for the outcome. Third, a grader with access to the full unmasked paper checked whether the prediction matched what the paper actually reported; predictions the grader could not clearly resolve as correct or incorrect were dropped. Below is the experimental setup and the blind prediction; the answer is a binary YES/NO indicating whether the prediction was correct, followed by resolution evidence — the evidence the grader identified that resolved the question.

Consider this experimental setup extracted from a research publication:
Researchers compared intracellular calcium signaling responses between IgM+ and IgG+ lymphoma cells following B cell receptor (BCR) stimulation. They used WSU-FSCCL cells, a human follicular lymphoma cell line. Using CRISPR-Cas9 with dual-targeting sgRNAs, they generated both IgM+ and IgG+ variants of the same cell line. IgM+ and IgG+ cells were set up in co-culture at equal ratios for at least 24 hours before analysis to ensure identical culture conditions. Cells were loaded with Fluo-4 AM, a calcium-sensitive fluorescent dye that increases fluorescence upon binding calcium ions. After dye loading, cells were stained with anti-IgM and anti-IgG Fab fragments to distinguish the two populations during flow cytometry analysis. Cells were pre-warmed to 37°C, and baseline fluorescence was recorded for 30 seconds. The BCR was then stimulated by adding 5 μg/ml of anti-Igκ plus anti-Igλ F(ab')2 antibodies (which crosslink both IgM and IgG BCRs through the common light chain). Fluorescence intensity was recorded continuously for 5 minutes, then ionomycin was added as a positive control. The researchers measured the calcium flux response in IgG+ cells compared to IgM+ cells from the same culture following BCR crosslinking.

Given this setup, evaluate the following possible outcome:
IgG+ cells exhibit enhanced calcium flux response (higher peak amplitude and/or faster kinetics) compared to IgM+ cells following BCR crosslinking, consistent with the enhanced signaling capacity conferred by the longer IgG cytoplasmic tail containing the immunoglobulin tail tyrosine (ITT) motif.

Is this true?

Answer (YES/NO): NO